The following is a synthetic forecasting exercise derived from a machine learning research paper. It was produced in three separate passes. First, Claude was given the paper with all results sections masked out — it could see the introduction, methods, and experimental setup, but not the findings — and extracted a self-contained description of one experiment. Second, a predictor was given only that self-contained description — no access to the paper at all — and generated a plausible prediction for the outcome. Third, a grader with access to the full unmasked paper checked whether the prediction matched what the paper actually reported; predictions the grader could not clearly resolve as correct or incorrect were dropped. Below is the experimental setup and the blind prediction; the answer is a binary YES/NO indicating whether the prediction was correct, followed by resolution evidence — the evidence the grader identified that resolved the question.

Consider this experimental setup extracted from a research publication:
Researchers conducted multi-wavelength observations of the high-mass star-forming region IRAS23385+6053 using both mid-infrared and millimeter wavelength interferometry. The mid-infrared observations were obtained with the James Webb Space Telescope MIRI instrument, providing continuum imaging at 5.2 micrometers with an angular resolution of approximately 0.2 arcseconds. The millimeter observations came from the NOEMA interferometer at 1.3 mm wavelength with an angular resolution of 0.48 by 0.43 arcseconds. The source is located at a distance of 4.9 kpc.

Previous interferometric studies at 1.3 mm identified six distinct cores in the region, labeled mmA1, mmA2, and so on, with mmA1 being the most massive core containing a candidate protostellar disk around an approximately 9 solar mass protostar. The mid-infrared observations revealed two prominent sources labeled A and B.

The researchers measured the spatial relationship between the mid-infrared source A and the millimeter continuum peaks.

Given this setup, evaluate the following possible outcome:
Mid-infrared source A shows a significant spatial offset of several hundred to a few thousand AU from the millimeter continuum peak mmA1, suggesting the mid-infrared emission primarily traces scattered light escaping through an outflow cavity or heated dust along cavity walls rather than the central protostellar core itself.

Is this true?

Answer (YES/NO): NO